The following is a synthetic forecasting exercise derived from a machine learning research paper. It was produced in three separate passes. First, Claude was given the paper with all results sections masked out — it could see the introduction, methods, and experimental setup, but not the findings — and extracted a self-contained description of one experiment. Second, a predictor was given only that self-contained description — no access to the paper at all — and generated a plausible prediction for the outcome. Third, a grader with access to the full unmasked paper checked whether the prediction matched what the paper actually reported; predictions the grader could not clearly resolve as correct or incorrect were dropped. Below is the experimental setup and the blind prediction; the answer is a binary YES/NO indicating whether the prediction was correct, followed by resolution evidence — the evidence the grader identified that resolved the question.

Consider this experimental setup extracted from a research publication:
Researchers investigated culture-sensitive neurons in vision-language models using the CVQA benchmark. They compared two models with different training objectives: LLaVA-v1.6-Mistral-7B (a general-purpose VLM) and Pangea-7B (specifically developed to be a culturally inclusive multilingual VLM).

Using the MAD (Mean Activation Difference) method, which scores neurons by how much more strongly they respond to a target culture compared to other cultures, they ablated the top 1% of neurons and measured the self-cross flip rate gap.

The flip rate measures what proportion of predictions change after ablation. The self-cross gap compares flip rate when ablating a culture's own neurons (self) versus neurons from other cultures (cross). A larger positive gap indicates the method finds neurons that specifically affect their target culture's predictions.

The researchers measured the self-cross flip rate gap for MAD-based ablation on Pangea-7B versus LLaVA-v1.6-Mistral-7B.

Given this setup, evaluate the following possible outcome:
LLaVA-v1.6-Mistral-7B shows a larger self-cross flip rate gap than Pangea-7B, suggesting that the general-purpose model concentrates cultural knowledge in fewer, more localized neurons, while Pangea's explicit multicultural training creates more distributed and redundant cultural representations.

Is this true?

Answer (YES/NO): NO